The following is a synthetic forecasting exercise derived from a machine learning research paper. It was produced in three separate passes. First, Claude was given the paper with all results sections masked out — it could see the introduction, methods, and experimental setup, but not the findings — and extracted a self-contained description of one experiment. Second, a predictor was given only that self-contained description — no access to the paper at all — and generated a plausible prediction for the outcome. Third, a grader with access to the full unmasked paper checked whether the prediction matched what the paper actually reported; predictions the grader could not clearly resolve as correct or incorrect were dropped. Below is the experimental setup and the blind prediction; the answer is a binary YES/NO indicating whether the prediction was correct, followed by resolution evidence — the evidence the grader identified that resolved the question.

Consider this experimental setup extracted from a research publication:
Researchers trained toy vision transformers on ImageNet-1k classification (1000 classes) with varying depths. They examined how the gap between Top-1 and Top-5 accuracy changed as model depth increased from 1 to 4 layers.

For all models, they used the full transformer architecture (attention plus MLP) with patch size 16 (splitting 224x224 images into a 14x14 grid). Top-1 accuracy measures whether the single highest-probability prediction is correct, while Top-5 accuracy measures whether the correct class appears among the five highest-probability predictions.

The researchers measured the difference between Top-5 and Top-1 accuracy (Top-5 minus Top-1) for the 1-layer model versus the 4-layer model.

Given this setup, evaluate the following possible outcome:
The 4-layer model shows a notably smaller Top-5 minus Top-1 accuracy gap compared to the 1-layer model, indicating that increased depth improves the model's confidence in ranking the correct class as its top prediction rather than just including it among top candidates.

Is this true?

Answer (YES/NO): NO